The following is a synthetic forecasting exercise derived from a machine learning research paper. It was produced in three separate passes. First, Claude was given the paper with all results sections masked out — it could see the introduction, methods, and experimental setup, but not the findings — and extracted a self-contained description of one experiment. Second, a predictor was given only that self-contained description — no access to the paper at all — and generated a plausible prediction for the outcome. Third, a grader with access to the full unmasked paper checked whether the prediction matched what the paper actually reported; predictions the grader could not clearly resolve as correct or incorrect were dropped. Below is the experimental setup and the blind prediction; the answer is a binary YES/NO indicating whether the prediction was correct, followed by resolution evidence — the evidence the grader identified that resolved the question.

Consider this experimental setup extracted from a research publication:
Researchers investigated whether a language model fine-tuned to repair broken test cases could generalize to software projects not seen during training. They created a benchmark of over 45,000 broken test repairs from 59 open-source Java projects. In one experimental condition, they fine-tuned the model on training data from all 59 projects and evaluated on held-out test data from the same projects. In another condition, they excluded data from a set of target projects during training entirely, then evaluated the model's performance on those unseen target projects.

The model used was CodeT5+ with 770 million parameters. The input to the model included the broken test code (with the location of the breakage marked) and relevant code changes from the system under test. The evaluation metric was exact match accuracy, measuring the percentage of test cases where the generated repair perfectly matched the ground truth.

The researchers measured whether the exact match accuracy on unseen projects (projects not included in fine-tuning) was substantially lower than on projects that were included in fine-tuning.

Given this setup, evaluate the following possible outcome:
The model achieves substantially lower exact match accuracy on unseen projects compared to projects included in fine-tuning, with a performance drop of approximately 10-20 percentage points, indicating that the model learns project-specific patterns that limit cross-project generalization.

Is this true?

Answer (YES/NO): NO